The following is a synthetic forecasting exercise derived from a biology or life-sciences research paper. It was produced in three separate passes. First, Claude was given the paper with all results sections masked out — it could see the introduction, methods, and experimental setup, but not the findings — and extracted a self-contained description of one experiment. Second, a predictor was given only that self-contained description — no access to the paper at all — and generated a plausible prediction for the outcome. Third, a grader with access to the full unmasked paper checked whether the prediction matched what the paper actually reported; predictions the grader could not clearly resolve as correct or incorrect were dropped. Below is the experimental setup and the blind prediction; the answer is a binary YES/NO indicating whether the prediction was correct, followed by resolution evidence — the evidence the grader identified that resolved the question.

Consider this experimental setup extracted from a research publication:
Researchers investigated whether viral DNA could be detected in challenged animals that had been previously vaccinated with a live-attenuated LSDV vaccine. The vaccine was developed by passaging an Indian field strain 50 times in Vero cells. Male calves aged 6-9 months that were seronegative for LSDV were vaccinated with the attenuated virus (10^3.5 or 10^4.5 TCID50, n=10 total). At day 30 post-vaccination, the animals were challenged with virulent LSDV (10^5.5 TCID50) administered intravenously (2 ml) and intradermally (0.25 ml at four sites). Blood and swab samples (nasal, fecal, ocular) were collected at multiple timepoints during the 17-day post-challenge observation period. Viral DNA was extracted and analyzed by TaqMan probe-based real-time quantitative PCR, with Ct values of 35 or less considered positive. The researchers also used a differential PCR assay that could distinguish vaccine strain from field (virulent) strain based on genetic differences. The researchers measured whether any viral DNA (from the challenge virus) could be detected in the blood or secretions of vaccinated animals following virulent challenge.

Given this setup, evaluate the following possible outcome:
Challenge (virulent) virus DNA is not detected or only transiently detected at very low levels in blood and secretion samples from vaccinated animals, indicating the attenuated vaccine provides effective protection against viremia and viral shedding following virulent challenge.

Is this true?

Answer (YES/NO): YES